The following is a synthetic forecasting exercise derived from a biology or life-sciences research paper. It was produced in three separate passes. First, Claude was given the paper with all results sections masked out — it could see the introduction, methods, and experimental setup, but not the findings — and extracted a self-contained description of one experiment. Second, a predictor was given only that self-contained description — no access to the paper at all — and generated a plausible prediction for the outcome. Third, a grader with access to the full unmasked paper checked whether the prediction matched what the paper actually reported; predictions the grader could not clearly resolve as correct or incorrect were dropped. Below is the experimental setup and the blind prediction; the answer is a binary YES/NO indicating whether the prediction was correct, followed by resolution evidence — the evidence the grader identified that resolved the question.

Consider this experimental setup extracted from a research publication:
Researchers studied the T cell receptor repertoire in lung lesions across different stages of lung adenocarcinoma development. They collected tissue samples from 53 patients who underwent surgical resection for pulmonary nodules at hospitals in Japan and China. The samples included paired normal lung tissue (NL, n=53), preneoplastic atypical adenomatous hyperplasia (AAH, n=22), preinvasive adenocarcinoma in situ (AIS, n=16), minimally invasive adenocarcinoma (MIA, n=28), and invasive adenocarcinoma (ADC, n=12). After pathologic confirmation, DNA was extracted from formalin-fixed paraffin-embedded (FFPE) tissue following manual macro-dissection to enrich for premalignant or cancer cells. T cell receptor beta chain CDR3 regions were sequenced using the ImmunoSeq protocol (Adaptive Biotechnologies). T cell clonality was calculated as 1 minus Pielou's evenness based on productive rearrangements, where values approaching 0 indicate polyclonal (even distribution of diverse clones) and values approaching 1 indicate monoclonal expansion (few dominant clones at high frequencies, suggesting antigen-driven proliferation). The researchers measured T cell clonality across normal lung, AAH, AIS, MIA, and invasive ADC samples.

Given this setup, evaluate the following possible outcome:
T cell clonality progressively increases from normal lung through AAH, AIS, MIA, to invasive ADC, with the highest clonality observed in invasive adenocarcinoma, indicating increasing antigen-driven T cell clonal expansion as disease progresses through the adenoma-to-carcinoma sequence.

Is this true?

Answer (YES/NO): NO